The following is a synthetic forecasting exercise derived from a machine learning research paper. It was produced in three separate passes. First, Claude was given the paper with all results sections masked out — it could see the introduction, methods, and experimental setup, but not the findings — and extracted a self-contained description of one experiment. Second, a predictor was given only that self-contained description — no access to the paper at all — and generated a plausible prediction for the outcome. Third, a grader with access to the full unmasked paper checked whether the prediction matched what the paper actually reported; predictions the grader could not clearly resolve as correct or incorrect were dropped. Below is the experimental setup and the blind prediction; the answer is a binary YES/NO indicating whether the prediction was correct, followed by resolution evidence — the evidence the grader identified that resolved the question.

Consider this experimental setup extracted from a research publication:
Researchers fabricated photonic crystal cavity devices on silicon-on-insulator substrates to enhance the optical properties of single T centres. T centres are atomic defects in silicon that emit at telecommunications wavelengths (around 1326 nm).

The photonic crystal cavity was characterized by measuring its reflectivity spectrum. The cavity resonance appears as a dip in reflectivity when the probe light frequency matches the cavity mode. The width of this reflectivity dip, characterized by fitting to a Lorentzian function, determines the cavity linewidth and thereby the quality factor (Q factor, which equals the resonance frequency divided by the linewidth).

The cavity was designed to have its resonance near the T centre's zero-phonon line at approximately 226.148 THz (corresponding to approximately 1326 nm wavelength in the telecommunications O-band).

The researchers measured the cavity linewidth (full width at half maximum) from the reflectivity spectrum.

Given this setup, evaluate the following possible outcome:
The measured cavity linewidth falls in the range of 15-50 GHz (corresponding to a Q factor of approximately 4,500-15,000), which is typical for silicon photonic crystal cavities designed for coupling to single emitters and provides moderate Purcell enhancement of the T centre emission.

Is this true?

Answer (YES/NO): NO